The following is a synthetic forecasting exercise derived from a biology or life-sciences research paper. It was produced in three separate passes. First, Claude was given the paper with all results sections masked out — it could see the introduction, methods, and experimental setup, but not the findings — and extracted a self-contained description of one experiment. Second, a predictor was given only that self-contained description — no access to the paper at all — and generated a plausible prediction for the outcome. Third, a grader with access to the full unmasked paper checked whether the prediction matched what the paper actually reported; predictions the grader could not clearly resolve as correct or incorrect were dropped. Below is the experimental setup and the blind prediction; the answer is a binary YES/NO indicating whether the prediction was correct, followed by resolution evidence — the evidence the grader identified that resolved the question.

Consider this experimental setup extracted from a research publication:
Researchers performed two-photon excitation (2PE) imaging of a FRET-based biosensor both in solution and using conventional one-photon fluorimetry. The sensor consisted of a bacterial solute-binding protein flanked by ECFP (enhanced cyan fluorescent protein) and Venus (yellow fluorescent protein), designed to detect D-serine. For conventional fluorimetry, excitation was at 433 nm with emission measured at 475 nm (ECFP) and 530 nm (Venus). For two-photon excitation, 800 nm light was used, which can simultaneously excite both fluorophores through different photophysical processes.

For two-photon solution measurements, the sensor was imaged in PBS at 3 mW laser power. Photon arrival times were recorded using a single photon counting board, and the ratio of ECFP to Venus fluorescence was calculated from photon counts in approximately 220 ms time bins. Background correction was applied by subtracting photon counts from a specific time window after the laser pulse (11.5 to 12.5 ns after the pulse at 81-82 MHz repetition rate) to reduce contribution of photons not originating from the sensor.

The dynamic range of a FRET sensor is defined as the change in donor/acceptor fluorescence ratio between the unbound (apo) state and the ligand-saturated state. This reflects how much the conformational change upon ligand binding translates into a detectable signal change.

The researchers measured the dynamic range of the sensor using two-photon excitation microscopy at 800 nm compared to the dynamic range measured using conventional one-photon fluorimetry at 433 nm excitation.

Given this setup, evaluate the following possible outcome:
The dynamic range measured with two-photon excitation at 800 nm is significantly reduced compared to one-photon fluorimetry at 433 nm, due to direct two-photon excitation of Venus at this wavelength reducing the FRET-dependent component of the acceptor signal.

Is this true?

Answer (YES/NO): NO